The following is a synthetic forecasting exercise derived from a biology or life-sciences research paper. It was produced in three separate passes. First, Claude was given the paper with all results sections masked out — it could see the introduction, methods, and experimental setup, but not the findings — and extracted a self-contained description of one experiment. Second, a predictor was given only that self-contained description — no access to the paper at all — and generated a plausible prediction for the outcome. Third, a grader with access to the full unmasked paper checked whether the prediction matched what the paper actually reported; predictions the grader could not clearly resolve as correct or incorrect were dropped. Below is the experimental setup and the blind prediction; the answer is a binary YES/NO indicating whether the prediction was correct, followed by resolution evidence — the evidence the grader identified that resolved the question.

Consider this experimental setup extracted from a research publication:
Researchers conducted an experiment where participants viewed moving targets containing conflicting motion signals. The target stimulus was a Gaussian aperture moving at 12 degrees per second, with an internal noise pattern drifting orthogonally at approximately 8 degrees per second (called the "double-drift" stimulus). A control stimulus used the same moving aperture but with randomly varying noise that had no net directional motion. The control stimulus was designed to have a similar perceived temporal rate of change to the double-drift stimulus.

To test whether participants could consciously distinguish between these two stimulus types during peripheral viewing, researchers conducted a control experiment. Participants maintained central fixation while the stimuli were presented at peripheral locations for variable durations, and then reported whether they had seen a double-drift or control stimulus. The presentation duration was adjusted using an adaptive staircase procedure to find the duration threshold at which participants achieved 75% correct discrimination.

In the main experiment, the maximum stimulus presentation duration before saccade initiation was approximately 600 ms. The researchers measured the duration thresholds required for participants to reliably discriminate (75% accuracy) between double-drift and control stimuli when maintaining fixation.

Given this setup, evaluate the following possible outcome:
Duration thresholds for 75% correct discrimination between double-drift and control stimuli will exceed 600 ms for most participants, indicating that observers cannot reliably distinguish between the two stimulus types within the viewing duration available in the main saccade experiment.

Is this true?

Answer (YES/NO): YES